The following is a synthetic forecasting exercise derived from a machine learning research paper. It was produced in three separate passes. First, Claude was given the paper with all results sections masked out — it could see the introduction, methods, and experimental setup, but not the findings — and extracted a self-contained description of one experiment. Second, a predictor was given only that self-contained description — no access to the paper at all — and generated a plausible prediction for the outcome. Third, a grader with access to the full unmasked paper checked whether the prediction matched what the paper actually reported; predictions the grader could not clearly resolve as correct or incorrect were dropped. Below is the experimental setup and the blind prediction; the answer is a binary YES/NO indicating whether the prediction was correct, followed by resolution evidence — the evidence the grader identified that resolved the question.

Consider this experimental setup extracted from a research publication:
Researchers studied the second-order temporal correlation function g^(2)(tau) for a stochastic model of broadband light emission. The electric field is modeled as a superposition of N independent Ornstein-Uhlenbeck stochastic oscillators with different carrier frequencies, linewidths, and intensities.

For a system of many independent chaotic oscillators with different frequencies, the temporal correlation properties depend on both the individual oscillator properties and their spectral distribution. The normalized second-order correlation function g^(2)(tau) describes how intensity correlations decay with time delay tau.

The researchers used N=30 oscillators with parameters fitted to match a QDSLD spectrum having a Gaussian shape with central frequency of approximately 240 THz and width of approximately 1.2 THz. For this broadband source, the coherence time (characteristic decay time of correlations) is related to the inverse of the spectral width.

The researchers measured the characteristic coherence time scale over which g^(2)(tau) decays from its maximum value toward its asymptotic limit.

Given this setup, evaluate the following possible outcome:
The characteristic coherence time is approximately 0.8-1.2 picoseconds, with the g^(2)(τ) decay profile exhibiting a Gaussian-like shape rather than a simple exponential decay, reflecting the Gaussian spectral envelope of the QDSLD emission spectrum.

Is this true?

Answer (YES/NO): NO